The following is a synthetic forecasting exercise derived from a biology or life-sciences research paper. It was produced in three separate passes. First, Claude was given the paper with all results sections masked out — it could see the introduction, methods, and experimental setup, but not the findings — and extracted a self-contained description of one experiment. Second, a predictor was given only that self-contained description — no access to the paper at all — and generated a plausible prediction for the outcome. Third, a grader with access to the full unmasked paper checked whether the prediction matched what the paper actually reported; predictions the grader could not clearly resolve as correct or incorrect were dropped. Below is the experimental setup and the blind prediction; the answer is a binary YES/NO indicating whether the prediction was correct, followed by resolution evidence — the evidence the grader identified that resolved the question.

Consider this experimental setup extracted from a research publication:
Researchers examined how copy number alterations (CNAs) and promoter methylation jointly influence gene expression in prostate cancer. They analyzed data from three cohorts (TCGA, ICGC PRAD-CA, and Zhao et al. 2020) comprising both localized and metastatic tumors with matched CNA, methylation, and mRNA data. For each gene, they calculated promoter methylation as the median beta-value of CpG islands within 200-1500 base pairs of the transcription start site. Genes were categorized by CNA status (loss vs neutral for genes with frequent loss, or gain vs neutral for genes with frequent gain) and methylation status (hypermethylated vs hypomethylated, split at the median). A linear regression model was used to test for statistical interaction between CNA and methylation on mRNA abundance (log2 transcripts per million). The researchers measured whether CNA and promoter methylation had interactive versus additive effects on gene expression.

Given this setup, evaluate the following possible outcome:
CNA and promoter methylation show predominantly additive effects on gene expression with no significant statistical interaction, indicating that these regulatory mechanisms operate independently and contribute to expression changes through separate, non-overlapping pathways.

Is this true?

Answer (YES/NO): NO